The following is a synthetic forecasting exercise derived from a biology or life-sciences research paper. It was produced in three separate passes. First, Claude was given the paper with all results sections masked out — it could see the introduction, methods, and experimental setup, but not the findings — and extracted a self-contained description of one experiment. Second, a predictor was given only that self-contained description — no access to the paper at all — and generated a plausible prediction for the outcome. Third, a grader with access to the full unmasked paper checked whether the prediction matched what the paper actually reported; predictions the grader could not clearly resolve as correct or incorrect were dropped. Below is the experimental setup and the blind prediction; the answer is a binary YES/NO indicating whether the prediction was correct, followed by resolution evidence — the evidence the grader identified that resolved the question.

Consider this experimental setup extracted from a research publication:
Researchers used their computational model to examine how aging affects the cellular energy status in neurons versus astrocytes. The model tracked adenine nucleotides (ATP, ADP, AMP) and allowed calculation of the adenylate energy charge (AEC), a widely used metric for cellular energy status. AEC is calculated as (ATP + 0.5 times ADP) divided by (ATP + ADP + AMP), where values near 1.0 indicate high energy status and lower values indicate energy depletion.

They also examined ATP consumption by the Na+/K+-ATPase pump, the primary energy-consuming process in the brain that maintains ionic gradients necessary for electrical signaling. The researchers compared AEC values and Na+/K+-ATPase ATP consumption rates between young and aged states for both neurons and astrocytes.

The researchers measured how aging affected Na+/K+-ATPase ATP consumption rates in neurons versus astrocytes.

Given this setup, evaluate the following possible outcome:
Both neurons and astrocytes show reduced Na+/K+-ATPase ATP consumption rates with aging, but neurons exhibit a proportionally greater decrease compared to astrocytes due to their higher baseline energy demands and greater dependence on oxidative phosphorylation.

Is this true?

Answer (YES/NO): NO